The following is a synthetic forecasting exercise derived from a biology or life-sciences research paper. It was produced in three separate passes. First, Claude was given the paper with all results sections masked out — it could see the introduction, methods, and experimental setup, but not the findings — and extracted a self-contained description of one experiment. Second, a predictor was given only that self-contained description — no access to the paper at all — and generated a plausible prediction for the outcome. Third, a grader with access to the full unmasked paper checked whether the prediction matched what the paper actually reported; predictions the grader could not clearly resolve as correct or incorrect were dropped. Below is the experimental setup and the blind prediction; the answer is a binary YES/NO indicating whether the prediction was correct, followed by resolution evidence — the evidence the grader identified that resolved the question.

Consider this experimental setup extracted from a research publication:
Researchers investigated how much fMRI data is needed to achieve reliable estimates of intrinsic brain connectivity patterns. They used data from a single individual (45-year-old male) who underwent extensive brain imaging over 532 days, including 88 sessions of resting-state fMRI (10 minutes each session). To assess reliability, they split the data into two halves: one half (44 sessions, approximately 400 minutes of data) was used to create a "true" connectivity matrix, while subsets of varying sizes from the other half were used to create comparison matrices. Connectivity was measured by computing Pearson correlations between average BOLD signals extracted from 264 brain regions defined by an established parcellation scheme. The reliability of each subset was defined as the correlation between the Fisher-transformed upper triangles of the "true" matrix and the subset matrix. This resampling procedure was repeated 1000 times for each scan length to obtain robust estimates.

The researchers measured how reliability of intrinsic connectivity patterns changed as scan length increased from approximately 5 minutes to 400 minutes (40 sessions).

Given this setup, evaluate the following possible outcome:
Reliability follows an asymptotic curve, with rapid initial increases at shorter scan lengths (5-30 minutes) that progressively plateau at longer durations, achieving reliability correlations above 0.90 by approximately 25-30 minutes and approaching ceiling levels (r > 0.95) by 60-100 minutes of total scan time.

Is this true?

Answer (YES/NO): NO